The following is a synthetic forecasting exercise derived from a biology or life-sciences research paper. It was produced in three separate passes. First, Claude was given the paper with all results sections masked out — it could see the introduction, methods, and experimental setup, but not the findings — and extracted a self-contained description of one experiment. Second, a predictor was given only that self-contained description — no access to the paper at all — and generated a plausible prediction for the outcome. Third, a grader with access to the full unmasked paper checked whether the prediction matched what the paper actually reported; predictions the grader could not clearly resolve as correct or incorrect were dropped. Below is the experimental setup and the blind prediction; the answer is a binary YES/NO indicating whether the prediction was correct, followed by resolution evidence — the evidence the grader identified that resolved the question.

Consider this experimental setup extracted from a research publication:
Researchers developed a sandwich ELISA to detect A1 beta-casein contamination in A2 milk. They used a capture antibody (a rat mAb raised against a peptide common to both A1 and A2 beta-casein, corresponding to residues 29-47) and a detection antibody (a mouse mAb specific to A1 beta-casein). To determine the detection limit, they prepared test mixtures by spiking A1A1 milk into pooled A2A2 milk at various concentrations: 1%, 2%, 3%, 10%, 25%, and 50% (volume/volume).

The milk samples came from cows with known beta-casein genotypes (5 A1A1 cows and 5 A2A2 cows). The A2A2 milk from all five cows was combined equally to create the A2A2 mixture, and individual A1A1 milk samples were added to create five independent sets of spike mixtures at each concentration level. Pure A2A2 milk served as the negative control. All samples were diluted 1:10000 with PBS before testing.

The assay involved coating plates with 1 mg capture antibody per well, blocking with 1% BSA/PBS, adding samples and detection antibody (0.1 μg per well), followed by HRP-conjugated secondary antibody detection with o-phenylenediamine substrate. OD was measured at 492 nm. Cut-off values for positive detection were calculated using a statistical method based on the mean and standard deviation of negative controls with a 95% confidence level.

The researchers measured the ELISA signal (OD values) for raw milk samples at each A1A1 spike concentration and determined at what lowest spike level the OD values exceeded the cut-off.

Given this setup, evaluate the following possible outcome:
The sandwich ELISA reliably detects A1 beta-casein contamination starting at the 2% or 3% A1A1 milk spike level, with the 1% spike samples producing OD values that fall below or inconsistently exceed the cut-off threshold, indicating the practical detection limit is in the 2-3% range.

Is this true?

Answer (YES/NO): NO